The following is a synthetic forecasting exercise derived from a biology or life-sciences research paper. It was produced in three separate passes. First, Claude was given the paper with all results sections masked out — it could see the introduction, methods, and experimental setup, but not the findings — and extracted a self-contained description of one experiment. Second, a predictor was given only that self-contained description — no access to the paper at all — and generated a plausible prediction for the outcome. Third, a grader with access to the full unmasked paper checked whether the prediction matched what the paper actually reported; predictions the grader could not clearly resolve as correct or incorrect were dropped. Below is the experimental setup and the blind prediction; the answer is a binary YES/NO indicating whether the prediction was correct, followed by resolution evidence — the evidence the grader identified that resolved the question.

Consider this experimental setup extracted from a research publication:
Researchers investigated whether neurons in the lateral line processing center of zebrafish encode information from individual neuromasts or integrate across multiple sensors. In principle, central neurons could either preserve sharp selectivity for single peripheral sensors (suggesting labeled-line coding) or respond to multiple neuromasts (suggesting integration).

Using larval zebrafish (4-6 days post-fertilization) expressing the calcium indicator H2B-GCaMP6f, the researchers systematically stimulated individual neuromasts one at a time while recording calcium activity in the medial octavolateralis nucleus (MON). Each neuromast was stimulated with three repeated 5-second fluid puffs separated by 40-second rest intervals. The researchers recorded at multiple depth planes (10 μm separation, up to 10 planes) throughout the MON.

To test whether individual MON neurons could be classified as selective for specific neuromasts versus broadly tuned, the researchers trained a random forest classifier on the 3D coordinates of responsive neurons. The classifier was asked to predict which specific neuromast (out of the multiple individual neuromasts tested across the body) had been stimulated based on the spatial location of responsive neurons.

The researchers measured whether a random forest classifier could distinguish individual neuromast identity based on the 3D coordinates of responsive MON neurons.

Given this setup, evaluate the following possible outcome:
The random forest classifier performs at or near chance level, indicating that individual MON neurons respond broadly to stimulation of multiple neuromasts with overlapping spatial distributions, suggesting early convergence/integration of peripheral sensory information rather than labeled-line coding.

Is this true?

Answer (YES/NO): NO